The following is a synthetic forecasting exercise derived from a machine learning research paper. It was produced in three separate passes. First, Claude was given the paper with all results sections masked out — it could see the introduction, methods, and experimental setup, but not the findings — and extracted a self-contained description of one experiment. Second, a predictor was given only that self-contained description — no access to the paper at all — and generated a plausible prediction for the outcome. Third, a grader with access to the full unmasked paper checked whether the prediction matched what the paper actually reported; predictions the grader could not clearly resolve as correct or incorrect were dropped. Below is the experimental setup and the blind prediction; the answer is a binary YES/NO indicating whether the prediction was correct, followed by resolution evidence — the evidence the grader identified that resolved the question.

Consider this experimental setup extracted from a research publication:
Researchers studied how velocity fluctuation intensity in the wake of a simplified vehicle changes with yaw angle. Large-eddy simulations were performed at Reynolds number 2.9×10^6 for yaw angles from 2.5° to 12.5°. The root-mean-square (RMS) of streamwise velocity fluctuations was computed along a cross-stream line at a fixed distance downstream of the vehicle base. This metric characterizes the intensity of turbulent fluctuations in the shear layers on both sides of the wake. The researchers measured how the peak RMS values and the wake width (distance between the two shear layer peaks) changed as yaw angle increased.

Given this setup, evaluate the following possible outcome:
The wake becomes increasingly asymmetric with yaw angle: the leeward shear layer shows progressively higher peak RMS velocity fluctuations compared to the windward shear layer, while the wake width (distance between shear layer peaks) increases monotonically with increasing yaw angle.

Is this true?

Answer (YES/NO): NO